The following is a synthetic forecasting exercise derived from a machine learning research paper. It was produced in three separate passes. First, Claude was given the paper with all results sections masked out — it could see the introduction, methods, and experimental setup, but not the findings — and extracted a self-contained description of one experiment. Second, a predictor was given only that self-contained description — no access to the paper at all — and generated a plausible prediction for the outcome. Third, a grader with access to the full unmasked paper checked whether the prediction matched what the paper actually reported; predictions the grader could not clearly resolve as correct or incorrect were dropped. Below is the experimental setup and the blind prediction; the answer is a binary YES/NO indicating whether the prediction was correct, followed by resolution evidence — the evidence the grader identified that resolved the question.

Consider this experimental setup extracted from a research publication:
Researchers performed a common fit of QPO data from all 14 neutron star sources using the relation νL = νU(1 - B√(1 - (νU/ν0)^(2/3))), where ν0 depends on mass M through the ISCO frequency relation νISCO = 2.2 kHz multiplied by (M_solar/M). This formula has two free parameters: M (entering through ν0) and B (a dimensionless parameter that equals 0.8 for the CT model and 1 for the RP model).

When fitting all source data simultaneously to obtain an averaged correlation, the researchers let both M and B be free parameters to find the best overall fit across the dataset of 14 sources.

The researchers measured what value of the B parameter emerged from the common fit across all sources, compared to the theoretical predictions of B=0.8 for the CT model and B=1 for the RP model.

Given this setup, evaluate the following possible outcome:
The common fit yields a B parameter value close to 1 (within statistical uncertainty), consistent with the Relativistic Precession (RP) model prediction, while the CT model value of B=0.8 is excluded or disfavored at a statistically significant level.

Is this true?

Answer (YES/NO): NO